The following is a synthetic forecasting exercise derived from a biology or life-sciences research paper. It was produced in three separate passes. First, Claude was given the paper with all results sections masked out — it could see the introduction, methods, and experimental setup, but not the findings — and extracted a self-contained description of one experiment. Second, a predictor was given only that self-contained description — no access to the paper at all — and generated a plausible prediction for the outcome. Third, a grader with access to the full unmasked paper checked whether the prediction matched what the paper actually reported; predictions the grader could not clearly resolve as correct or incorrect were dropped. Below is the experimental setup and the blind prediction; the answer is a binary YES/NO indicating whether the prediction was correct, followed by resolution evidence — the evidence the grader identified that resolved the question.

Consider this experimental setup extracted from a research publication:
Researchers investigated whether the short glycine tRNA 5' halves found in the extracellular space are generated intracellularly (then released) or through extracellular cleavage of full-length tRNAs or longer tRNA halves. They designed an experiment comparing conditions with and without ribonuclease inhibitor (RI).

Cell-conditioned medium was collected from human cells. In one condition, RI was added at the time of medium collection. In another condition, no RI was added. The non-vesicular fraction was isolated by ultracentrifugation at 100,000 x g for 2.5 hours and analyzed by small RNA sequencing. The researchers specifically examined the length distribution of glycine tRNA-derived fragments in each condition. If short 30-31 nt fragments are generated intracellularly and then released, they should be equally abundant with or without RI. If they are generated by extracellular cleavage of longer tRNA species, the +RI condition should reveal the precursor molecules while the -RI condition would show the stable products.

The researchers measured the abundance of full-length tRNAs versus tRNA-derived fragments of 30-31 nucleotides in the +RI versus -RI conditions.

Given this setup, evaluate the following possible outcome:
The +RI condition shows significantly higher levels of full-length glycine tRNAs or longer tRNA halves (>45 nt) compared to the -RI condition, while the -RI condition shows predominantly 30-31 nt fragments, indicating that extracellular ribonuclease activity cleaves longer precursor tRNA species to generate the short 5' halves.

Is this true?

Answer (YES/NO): YES